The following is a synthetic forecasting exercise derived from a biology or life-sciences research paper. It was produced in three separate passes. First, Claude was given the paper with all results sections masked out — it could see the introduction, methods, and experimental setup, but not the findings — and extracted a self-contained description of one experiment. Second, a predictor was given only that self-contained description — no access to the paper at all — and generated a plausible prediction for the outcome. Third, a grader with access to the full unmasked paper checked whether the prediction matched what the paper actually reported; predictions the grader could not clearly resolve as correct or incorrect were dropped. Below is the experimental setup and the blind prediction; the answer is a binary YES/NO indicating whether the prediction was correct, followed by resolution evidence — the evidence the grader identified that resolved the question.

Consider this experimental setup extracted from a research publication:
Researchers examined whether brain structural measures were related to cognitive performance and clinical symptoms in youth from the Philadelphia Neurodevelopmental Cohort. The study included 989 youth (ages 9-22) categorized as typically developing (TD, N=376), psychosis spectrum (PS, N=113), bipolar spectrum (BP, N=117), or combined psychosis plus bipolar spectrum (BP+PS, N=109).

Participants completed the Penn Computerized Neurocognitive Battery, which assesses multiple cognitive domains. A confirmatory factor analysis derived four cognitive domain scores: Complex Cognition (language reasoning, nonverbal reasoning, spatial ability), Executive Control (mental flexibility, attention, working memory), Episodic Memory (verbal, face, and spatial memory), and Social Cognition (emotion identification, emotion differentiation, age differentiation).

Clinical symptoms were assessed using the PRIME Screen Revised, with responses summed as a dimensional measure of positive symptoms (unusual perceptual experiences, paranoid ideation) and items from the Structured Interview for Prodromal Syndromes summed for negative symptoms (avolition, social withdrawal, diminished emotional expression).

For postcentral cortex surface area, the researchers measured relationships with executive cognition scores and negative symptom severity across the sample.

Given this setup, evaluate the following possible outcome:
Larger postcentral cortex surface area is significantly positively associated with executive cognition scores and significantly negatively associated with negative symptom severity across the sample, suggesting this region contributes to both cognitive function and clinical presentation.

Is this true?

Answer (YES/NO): YES